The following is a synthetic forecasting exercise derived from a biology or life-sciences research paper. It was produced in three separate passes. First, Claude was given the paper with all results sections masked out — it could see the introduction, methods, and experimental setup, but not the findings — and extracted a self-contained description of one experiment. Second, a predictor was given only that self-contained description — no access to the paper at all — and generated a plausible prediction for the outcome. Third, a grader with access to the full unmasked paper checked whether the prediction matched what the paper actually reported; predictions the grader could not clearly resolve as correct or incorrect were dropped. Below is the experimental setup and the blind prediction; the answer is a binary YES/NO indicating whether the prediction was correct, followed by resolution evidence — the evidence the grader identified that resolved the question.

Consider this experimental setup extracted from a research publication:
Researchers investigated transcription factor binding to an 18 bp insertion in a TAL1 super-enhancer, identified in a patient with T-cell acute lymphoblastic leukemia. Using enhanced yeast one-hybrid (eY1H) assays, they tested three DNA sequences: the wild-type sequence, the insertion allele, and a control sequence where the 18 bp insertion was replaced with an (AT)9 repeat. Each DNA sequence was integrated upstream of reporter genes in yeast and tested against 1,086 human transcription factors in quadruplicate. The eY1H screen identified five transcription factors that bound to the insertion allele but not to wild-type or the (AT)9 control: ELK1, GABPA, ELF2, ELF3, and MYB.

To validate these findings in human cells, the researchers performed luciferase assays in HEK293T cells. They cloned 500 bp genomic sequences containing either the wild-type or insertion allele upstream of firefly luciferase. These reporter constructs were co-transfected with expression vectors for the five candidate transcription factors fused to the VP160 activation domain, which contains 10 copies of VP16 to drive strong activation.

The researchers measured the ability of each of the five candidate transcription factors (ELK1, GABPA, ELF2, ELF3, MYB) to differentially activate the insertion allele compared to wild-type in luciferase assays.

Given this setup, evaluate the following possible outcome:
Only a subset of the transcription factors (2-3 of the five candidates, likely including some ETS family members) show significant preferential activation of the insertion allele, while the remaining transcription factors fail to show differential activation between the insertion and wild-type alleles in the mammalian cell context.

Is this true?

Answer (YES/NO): NO